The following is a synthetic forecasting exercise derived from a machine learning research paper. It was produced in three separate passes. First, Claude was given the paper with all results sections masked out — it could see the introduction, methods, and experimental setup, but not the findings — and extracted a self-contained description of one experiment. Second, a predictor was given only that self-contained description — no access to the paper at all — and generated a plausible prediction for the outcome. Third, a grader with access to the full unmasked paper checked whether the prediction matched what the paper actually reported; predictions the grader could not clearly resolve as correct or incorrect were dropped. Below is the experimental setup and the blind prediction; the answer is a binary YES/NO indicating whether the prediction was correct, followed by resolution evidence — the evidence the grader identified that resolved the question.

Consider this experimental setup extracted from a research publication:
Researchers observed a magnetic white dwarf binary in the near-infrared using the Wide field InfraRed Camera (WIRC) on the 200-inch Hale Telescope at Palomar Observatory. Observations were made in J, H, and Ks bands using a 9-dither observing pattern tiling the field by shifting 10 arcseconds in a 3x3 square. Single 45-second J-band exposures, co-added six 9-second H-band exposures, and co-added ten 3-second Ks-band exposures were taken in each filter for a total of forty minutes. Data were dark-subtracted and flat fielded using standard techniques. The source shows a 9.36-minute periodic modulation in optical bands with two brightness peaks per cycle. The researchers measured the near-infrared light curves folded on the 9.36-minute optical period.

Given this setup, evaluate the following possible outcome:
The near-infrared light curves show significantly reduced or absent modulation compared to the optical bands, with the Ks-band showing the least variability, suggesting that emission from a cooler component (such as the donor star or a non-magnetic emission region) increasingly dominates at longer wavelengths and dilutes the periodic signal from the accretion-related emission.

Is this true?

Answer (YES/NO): NO